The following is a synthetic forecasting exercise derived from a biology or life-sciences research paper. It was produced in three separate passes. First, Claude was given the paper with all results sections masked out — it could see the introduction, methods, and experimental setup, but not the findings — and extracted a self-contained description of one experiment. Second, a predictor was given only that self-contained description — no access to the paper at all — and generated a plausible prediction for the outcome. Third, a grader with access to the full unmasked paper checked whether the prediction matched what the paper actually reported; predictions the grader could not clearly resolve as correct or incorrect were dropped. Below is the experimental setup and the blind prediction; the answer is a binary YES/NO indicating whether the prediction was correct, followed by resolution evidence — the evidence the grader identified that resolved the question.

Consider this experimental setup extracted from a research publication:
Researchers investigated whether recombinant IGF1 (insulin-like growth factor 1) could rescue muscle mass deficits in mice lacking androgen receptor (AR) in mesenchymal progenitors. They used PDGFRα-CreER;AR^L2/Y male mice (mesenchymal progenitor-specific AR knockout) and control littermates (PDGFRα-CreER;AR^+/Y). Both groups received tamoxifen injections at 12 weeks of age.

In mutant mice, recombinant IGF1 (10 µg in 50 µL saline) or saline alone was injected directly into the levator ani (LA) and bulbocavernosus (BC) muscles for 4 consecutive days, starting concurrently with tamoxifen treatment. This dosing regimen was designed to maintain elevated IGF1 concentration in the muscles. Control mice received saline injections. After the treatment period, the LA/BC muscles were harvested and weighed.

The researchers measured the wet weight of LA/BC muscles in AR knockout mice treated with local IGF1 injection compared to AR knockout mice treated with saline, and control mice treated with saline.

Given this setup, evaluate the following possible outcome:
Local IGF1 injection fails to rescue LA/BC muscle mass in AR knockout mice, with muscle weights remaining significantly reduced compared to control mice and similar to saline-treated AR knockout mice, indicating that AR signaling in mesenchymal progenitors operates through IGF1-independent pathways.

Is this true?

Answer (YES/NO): NO